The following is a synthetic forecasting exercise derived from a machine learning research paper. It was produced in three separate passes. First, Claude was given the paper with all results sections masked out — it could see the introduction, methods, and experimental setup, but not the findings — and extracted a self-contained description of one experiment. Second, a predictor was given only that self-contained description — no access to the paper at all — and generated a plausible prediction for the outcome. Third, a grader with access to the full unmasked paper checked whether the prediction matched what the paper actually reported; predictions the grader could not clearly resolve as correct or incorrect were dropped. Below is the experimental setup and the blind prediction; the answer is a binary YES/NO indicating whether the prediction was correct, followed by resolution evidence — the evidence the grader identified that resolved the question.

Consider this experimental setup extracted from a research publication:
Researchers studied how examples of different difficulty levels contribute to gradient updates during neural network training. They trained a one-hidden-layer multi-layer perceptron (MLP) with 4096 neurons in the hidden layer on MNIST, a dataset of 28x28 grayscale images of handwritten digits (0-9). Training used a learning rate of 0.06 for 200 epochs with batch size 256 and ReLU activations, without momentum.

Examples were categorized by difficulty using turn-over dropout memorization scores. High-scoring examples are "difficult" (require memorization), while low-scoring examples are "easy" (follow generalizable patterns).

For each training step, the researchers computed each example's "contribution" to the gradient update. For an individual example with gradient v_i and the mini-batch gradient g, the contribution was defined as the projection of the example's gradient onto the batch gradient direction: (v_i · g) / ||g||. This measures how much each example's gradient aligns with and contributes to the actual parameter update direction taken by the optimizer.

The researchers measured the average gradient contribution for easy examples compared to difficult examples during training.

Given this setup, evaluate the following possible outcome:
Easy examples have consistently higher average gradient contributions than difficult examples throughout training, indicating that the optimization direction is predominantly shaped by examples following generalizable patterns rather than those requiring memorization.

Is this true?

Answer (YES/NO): NO